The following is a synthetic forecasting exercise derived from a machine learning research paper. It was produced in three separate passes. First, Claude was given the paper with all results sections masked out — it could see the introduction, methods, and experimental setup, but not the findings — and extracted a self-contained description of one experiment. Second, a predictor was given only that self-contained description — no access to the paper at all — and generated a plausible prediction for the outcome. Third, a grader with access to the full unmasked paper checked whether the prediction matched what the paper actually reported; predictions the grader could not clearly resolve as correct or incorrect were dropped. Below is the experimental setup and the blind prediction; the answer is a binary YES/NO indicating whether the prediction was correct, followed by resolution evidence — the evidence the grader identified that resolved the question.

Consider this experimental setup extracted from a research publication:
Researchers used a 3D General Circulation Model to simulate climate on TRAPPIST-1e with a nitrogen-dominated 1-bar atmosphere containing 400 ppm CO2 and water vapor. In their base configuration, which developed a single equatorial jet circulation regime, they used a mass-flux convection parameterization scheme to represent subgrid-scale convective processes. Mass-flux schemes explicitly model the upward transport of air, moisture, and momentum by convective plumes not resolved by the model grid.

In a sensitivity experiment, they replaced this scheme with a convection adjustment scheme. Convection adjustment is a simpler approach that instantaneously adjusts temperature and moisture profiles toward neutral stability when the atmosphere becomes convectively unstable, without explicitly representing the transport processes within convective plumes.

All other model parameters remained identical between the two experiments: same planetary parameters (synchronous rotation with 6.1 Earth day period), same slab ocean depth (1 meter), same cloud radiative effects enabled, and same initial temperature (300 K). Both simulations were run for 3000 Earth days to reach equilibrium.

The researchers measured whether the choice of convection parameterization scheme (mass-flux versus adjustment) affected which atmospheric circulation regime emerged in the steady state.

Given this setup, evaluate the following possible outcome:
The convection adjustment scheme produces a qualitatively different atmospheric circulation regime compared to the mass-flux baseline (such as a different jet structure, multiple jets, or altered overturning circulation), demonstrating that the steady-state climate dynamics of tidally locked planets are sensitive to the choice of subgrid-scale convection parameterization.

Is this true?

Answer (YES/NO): YES